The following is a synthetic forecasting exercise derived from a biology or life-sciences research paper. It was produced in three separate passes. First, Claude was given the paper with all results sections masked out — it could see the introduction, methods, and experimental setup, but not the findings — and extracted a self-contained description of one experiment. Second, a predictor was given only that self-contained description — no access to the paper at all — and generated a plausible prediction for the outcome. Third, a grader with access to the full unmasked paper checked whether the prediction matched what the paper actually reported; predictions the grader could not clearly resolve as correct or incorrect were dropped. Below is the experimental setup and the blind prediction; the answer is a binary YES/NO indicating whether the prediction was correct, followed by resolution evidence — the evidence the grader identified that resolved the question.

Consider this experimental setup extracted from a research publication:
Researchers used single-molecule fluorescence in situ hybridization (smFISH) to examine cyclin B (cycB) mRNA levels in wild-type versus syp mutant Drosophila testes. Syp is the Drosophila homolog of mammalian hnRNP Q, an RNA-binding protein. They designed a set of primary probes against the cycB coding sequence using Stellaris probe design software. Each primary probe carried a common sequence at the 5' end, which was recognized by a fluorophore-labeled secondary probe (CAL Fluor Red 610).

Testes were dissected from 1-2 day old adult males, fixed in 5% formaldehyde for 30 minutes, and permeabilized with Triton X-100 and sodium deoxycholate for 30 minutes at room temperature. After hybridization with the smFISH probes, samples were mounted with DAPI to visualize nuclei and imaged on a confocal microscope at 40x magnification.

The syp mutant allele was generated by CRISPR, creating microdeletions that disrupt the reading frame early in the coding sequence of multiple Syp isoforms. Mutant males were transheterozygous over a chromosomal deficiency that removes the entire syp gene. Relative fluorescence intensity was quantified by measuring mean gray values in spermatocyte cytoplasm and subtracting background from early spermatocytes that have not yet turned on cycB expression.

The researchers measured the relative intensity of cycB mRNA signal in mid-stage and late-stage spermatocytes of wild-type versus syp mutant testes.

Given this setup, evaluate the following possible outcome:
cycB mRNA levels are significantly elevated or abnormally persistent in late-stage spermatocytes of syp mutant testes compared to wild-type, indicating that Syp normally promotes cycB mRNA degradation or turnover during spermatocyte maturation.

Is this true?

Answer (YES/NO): NO